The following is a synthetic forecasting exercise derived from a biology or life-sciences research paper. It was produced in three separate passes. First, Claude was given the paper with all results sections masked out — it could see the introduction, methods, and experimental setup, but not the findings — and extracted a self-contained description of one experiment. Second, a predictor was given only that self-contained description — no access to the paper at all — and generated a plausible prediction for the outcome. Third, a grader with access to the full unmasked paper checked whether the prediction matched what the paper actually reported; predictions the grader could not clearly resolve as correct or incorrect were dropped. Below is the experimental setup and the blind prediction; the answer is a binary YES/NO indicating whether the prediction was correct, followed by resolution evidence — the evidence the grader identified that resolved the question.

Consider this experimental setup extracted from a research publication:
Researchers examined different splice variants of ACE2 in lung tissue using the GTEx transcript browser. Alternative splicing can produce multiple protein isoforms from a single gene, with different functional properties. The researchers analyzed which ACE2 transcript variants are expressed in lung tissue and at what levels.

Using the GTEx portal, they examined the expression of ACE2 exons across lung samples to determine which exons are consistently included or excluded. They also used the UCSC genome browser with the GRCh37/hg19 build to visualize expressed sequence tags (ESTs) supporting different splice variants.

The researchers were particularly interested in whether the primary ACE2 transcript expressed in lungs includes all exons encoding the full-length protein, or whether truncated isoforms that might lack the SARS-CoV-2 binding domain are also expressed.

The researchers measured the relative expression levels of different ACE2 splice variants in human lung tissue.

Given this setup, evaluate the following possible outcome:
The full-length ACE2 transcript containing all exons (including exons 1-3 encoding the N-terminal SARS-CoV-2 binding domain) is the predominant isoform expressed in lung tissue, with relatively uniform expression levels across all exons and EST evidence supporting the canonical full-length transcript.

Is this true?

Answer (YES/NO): NO